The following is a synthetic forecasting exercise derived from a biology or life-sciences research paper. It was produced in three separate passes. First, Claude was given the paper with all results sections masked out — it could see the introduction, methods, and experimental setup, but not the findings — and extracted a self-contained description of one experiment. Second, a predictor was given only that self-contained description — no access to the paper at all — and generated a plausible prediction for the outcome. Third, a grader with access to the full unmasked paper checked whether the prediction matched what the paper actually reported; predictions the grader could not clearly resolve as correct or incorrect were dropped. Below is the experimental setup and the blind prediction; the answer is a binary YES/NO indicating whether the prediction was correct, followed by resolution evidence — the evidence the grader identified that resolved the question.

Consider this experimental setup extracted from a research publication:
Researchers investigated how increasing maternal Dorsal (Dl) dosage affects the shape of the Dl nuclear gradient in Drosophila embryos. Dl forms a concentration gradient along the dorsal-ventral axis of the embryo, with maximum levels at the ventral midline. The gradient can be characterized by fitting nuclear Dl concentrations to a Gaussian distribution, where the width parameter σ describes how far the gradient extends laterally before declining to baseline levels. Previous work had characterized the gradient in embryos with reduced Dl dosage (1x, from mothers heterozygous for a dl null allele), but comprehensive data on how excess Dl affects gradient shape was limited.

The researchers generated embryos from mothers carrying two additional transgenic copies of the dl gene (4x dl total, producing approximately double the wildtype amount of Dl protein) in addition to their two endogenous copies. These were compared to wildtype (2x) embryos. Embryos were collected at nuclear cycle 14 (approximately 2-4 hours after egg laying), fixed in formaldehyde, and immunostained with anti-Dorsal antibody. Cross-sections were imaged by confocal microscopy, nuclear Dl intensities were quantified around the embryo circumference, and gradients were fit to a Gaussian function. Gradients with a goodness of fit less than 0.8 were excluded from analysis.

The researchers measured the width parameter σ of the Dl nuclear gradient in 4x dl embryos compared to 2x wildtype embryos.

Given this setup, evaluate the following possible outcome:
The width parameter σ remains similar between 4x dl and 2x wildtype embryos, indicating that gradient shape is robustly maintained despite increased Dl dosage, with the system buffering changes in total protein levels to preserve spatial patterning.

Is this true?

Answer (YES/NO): NO